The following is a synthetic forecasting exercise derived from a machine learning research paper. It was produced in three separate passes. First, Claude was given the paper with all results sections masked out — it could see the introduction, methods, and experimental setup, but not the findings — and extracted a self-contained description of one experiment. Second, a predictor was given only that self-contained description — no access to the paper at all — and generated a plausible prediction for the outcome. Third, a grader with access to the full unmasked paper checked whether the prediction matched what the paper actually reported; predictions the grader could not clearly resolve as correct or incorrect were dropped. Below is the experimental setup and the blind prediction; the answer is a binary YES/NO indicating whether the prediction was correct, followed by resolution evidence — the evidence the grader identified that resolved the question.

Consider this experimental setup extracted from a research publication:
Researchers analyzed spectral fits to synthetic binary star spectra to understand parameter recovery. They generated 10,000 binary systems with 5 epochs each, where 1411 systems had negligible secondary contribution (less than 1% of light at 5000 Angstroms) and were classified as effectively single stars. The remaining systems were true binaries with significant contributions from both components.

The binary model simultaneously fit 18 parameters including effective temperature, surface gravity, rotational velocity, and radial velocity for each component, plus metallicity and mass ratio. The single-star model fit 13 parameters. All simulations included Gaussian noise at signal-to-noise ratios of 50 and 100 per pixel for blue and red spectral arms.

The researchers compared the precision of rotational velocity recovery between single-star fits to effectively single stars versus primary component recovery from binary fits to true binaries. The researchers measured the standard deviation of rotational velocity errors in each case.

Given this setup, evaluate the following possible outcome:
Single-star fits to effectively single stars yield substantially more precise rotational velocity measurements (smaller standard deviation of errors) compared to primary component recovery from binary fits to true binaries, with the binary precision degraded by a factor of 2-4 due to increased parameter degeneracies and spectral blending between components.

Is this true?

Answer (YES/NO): NO